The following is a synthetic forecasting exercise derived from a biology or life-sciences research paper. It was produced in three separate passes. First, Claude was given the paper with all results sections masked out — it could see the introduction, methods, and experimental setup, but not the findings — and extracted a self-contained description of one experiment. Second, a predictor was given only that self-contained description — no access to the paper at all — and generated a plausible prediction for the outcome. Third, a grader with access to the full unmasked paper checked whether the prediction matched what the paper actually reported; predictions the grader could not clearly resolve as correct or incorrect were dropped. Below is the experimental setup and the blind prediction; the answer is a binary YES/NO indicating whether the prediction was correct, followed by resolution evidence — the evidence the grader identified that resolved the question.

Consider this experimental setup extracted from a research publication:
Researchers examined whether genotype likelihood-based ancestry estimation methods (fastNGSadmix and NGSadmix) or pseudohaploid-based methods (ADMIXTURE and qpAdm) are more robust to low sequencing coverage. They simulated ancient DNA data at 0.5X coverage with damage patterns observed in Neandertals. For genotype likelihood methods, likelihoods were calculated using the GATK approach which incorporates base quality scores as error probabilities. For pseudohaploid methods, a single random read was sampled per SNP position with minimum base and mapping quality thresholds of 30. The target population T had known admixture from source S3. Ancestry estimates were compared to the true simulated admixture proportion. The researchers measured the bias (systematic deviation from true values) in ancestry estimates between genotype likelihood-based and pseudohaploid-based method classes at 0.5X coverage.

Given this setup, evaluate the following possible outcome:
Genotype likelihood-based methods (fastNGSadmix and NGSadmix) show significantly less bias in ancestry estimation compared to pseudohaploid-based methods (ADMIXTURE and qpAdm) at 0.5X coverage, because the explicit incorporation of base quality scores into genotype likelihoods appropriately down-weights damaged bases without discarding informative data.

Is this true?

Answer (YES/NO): NO